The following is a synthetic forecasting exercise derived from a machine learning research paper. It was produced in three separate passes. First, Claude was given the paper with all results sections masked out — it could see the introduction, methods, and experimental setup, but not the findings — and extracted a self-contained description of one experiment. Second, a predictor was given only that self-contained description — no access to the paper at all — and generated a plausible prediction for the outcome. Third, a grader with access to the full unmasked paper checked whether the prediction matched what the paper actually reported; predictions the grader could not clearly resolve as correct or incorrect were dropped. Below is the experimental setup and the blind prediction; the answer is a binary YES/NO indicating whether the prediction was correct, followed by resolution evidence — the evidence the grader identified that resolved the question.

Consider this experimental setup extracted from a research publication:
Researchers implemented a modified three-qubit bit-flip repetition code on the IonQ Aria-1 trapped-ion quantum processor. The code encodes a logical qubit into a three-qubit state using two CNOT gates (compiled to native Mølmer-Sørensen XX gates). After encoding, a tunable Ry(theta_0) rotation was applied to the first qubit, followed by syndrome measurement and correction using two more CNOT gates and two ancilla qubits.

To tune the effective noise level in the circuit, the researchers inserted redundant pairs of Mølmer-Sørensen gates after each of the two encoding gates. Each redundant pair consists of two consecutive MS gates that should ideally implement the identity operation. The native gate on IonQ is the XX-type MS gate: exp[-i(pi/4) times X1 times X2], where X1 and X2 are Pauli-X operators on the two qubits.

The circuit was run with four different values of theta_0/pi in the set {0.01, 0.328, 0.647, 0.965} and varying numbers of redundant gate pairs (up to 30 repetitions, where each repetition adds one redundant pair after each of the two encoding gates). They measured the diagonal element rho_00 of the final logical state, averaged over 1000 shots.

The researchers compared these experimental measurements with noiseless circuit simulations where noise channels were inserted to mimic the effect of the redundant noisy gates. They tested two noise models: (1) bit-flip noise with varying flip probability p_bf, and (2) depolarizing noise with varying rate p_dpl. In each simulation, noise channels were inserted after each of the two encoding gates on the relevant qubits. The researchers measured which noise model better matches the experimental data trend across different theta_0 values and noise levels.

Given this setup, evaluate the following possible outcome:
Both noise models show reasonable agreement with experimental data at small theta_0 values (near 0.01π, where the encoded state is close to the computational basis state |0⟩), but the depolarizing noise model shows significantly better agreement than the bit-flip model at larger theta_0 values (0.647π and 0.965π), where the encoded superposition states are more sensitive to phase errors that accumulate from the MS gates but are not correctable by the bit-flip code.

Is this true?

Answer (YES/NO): NO